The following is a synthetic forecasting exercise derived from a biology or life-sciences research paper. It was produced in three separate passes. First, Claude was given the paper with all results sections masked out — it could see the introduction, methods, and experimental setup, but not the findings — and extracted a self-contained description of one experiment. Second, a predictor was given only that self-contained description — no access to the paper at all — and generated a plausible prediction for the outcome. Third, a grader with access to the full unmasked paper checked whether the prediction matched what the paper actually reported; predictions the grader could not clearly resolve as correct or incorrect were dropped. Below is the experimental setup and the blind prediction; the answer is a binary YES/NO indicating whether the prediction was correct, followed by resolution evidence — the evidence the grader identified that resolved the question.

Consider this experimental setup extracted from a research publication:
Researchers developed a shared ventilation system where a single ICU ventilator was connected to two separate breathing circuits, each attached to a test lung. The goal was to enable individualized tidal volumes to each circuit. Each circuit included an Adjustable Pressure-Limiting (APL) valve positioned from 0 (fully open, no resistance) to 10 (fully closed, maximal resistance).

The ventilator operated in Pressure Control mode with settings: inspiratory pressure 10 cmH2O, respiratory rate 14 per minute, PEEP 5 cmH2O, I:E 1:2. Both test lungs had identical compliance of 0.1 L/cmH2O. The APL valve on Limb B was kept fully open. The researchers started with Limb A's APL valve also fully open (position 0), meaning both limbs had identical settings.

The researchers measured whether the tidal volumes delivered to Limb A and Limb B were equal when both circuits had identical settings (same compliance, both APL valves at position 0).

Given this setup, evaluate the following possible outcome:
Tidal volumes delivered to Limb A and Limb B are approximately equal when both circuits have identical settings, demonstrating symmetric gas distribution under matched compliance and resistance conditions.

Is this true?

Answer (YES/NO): NO